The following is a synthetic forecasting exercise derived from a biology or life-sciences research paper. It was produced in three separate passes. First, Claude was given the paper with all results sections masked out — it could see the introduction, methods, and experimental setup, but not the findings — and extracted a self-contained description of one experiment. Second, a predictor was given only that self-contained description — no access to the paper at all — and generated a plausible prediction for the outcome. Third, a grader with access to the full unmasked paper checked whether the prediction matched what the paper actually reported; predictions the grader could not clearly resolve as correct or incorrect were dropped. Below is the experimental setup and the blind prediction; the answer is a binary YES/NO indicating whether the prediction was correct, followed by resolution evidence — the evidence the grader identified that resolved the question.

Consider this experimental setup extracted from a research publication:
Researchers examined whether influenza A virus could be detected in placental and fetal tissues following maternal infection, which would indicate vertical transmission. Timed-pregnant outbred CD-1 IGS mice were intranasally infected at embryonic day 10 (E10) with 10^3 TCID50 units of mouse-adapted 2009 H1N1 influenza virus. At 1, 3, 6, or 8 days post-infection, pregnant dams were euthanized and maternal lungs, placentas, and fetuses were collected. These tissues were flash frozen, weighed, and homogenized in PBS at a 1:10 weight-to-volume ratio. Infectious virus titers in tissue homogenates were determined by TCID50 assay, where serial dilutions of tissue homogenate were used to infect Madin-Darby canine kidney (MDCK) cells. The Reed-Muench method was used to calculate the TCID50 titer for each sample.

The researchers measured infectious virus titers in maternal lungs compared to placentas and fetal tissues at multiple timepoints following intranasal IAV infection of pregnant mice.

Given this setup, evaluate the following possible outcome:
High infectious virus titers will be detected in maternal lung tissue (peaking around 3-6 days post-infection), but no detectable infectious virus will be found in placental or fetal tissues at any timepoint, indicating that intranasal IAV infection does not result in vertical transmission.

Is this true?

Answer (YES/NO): YES